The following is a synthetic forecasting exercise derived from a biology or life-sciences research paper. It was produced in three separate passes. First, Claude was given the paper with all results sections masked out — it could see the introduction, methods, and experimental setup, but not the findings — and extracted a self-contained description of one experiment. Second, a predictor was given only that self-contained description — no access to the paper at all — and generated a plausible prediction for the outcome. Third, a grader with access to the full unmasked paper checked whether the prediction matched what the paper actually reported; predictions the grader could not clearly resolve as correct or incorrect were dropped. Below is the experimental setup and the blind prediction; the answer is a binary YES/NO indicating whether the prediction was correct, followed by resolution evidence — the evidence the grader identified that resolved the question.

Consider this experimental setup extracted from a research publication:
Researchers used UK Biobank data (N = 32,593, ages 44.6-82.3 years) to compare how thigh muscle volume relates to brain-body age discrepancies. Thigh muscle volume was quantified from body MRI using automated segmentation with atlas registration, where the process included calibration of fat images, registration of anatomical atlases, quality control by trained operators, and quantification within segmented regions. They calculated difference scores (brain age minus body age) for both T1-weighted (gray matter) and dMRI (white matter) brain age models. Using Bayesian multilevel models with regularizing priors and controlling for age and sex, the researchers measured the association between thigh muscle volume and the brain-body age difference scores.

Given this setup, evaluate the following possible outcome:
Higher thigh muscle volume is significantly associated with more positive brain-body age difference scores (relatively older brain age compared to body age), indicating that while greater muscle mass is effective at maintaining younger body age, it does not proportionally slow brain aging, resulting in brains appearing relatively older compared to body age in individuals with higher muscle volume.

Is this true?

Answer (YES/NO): YES